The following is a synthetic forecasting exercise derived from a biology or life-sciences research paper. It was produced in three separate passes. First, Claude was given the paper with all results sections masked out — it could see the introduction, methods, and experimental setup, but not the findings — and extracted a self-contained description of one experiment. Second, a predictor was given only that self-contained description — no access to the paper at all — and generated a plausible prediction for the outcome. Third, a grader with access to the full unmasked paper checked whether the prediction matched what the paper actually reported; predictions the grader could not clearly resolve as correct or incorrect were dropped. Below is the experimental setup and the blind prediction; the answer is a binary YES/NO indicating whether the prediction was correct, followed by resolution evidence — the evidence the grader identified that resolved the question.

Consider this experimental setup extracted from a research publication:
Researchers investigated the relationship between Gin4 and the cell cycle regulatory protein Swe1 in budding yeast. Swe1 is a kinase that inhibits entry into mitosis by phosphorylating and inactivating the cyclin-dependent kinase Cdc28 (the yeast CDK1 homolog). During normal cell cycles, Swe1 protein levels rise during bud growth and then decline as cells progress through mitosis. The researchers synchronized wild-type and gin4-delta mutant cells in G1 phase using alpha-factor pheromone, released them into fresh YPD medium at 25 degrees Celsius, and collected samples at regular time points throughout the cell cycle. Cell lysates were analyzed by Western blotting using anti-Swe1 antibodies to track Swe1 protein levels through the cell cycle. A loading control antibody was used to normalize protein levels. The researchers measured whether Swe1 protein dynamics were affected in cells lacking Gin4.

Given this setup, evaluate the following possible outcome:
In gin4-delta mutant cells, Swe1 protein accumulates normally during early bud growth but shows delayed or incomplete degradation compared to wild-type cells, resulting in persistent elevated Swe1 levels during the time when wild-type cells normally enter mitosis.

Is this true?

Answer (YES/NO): NO